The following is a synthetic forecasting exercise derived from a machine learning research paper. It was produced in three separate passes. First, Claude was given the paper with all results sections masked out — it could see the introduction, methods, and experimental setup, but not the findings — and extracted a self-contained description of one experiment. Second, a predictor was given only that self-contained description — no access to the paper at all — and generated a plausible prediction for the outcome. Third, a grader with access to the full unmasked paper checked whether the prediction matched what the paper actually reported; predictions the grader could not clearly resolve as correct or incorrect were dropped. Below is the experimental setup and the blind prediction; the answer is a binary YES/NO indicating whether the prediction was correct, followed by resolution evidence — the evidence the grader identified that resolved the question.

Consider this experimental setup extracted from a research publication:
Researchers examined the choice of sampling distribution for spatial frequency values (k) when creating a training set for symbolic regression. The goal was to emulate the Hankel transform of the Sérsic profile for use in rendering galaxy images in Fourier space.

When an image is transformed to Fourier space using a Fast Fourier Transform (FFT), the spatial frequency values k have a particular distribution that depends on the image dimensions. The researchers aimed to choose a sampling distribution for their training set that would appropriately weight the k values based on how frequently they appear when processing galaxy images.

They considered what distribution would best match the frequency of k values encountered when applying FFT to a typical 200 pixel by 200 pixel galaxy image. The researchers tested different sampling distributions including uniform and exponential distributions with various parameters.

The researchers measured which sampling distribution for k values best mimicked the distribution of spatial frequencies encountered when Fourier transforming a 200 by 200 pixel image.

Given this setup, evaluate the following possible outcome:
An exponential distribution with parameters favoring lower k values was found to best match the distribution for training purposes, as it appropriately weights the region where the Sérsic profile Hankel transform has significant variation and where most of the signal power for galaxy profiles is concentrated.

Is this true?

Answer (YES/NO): YES